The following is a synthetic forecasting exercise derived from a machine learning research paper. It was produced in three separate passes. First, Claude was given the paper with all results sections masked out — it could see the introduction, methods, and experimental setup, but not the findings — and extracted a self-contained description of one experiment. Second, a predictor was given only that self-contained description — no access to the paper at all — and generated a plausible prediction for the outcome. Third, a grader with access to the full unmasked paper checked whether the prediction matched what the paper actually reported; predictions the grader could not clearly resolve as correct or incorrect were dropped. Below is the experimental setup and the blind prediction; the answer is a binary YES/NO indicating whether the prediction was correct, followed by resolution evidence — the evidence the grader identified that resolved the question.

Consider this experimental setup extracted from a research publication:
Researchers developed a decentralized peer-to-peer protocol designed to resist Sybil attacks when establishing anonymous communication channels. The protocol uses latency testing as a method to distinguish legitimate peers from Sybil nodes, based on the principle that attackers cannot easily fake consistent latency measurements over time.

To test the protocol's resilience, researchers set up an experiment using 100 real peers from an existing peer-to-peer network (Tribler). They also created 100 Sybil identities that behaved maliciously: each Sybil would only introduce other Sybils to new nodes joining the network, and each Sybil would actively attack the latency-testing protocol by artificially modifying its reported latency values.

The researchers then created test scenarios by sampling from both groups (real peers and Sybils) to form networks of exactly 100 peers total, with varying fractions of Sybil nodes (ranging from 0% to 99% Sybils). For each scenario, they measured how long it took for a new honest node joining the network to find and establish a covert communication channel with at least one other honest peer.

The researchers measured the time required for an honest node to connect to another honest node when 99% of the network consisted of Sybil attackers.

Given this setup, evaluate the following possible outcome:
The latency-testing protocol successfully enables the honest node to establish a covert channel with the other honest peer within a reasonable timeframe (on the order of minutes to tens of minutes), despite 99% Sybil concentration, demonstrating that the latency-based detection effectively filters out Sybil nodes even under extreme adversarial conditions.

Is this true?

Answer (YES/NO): YES